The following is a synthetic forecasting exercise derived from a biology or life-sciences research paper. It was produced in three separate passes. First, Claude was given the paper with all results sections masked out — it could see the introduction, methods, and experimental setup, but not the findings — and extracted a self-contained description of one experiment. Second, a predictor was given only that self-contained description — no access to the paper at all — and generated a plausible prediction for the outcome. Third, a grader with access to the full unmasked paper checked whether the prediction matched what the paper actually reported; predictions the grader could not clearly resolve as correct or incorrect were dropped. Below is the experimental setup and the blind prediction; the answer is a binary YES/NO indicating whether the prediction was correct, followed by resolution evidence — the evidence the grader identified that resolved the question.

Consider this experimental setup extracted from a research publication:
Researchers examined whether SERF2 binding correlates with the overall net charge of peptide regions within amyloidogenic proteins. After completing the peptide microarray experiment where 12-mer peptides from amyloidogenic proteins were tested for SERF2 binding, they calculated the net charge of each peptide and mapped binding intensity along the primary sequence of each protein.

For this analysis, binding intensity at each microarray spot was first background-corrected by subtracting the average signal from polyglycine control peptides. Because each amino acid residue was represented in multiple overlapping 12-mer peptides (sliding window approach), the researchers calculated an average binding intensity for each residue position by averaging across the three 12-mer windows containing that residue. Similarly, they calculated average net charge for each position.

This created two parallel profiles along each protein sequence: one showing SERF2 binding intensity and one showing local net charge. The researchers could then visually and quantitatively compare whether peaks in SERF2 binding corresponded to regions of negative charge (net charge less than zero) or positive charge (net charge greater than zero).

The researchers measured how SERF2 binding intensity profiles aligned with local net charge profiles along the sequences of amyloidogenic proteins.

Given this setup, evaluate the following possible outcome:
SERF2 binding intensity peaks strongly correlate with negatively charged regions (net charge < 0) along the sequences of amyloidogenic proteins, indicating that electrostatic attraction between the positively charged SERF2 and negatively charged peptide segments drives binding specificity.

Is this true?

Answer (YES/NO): YES